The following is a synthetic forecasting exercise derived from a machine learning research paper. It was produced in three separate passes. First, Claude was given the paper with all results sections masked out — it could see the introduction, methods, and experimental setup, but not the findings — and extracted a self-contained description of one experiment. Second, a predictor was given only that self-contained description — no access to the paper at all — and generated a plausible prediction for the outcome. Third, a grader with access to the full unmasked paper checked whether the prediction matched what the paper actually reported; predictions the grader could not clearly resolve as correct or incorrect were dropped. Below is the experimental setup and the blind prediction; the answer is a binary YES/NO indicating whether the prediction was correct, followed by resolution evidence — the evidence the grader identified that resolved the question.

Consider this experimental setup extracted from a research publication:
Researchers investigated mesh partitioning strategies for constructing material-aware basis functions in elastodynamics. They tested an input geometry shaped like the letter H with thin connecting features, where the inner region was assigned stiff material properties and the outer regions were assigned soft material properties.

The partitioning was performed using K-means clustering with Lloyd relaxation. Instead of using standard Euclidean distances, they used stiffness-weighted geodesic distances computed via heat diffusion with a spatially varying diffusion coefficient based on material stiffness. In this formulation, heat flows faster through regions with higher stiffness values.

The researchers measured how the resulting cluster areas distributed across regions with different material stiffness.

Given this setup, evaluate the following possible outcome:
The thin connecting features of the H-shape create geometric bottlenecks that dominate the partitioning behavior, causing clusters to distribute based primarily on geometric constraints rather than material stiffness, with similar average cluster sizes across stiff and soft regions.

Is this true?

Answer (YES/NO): NO